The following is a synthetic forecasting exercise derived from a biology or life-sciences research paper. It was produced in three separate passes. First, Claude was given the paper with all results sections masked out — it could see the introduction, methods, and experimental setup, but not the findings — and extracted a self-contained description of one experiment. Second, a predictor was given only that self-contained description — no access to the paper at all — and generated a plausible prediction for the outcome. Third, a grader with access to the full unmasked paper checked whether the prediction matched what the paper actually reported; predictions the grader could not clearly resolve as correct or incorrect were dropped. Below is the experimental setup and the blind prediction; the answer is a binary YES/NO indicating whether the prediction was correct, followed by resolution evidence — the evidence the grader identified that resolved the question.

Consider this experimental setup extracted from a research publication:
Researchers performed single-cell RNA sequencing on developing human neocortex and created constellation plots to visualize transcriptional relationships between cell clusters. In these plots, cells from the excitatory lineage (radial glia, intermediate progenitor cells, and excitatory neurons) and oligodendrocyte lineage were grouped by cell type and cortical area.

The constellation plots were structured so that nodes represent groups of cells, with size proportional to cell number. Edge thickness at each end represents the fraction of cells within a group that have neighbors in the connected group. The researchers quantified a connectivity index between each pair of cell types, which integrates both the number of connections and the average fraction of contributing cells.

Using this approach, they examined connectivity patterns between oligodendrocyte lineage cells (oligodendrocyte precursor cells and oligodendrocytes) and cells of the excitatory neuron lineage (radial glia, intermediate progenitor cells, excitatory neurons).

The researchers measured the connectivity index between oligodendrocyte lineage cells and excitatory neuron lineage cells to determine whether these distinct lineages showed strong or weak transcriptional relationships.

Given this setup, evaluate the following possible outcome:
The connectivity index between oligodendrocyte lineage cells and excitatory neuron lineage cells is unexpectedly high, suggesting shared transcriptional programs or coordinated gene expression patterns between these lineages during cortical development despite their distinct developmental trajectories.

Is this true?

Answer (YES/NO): NO